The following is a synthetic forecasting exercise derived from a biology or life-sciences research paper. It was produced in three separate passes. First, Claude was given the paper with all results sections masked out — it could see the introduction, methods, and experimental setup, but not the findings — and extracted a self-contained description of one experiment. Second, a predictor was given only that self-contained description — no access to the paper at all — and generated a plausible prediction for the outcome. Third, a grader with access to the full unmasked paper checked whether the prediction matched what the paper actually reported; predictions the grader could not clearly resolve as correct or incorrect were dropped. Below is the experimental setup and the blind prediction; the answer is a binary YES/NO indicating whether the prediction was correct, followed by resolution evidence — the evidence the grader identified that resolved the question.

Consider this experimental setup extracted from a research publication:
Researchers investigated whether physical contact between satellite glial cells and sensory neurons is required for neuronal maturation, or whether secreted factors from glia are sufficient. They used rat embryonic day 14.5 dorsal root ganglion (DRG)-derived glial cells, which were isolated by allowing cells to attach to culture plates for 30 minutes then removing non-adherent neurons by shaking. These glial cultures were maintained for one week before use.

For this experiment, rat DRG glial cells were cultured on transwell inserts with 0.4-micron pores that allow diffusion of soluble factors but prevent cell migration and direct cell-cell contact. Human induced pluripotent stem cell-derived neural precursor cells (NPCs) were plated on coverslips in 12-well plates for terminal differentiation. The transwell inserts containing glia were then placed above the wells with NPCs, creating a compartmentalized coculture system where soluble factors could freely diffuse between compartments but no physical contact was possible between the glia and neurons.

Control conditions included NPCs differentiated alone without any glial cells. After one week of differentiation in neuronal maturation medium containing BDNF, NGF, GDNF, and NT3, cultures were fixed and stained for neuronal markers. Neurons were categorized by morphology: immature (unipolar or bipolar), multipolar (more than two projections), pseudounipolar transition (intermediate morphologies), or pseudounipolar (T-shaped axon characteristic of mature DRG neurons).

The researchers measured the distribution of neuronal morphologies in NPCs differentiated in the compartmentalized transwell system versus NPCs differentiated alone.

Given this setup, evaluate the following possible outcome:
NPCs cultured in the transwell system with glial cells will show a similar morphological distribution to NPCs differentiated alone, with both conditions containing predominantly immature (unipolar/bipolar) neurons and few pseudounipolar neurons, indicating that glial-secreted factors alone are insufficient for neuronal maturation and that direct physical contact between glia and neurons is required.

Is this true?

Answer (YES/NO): YES